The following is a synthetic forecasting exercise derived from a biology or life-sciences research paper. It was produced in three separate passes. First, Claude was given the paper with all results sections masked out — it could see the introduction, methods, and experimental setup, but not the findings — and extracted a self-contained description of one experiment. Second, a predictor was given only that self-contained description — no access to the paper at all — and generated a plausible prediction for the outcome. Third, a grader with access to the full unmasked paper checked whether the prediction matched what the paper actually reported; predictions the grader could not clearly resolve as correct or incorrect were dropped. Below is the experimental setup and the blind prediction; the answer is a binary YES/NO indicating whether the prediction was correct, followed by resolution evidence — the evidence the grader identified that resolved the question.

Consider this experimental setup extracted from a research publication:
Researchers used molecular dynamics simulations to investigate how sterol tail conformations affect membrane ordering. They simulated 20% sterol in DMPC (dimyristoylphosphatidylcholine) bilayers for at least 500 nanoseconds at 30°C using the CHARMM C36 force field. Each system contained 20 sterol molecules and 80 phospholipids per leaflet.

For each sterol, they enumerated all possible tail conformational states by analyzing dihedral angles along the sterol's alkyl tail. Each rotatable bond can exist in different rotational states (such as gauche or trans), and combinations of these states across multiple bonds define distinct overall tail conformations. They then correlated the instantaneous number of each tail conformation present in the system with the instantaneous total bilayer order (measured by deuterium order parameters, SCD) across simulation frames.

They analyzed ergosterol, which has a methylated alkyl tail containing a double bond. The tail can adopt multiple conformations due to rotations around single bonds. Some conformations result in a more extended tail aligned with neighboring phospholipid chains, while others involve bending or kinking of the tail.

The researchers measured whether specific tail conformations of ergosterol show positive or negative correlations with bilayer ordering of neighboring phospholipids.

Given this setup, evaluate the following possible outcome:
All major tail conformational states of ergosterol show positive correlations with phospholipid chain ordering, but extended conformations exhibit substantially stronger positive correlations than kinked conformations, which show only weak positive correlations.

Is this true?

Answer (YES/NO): NO